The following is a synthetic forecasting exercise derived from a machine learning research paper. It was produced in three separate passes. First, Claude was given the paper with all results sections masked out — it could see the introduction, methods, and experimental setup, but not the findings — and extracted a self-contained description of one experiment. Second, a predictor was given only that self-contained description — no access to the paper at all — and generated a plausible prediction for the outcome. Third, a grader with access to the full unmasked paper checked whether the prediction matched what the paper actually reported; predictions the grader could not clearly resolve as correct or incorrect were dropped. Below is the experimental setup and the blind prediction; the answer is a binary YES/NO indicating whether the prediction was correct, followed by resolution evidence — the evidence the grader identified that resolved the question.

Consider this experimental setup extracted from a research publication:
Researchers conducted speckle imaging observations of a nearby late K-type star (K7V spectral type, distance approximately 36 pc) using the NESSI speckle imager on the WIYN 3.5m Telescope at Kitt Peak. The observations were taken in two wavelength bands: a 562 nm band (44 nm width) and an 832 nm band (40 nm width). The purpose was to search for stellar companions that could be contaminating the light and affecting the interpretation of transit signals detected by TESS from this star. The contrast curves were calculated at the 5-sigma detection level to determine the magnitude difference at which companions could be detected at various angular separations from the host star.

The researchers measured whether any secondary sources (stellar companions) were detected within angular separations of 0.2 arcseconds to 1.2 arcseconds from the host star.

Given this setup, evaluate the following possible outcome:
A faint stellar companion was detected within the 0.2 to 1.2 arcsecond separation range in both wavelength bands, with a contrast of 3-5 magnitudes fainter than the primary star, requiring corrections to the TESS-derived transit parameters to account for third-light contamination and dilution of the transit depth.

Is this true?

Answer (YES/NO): NO